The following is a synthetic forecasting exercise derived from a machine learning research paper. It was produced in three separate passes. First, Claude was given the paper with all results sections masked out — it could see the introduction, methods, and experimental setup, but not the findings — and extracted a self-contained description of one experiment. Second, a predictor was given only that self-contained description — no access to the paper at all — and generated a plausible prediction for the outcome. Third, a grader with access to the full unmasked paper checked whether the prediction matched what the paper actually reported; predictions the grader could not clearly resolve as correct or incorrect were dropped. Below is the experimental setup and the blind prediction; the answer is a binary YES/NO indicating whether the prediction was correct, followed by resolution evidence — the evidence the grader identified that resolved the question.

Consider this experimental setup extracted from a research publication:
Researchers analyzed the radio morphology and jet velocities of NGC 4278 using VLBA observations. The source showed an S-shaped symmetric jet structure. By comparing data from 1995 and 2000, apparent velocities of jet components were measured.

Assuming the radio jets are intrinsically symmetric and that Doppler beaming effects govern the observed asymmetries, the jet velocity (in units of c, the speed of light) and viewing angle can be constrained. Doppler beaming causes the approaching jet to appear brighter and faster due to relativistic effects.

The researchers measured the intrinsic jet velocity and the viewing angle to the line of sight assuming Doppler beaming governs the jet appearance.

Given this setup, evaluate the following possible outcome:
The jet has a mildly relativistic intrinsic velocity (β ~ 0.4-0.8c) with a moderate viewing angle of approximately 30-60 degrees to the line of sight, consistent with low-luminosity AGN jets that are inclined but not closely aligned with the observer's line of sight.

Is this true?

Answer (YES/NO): NO